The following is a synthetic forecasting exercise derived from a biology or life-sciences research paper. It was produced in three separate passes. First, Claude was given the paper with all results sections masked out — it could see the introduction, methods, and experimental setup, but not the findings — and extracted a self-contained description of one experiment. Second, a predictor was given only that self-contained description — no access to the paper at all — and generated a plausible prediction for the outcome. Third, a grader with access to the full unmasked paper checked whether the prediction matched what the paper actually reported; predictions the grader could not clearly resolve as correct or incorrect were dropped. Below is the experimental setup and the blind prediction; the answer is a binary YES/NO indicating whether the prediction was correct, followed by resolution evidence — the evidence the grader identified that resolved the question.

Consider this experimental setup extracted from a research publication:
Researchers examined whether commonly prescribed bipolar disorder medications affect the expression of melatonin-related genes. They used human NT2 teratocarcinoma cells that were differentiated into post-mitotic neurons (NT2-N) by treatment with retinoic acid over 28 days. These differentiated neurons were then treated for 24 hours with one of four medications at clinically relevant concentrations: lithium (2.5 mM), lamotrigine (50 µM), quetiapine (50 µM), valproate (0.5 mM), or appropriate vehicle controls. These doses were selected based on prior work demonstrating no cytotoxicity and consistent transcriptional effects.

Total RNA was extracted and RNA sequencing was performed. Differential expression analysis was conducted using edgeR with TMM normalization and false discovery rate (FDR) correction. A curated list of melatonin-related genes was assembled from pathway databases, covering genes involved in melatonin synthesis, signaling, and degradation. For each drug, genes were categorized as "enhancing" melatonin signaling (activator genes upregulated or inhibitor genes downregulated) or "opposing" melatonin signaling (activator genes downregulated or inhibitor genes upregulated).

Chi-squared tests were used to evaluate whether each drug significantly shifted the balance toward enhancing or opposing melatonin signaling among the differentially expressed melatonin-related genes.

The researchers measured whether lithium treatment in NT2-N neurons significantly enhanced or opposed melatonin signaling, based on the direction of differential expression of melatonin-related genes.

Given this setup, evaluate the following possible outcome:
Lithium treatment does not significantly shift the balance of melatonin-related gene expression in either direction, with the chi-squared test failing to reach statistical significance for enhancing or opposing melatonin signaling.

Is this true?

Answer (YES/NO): YES